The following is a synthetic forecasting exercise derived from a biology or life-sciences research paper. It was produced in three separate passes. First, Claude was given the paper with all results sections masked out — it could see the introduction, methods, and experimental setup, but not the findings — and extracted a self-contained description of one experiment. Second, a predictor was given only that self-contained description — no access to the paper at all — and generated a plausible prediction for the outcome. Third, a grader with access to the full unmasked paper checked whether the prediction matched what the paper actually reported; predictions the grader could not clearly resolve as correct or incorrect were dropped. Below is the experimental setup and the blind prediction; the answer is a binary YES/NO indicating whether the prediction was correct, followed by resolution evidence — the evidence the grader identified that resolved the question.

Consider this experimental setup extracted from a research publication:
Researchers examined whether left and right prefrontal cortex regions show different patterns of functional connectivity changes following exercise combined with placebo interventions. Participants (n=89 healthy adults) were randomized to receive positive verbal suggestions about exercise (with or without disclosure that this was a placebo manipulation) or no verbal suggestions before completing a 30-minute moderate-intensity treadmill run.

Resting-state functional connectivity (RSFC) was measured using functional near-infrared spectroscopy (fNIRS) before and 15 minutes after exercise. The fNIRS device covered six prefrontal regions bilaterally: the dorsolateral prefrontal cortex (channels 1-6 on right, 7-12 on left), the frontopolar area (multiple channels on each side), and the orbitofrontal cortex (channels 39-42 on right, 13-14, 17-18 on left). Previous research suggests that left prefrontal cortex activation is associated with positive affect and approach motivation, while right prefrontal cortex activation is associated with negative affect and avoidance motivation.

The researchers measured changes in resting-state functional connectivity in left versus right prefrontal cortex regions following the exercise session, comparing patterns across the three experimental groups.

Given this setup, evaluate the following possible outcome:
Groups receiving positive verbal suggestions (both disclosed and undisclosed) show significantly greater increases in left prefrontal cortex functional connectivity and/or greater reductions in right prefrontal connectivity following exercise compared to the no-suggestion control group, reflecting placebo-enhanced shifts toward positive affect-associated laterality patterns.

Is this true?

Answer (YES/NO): YES